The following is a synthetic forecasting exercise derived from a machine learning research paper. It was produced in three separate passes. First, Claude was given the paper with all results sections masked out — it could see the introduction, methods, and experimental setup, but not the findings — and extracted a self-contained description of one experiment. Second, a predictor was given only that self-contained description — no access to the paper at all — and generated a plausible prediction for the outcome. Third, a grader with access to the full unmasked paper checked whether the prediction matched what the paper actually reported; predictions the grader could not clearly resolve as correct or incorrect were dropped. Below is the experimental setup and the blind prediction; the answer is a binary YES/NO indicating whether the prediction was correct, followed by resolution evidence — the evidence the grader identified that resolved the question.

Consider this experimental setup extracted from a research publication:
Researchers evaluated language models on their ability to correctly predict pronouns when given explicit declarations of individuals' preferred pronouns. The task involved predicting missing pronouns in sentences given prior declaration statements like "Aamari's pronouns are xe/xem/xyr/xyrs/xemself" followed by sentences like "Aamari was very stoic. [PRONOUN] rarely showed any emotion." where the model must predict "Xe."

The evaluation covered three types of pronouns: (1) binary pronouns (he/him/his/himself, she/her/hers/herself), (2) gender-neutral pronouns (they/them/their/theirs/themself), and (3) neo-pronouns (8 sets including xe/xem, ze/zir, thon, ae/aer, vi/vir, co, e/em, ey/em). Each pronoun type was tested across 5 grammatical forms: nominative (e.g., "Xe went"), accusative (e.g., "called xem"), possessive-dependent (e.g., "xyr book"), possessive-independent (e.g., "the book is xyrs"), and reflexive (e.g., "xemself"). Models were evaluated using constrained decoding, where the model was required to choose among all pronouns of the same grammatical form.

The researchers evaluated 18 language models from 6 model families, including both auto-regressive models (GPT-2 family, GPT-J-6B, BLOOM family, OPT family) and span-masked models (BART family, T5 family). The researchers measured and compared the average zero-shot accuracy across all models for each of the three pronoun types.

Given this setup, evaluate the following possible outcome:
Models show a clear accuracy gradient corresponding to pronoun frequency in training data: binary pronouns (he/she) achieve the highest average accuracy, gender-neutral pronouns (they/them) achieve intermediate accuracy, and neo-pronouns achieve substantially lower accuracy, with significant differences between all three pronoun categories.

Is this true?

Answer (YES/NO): YES